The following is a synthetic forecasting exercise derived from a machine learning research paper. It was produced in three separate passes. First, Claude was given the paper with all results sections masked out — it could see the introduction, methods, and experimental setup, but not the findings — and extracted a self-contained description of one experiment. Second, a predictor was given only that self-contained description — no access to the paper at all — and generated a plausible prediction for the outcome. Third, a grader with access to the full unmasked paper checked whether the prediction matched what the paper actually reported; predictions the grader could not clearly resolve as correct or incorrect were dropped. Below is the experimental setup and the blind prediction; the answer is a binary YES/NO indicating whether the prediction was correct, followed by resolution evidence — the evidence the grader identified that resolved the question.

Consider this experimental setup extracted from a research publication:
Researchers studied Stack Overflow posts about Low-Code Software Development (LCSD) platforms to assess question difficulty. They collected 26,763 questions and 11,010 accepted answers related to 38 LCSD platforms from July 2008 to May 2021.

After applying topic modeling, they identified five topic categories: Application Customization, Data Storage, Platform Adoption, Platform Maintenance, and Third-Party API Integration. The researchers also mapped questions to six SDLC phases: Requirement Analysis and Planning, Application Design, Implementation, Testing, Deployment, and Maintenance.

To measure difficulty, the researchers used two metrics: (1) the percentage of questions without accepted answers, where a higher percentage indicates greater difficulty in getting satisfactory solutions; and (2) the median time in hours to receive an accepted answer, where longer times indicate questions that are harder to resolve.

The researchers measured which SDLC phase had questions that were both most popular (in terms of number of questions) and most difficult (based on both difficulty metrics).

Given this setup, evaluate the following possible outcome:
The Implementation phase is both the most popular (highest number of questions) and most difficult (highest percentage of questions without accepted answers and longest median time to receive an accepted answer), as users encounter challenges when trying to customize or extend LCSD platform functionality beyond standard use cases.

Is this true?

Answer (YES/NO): NO